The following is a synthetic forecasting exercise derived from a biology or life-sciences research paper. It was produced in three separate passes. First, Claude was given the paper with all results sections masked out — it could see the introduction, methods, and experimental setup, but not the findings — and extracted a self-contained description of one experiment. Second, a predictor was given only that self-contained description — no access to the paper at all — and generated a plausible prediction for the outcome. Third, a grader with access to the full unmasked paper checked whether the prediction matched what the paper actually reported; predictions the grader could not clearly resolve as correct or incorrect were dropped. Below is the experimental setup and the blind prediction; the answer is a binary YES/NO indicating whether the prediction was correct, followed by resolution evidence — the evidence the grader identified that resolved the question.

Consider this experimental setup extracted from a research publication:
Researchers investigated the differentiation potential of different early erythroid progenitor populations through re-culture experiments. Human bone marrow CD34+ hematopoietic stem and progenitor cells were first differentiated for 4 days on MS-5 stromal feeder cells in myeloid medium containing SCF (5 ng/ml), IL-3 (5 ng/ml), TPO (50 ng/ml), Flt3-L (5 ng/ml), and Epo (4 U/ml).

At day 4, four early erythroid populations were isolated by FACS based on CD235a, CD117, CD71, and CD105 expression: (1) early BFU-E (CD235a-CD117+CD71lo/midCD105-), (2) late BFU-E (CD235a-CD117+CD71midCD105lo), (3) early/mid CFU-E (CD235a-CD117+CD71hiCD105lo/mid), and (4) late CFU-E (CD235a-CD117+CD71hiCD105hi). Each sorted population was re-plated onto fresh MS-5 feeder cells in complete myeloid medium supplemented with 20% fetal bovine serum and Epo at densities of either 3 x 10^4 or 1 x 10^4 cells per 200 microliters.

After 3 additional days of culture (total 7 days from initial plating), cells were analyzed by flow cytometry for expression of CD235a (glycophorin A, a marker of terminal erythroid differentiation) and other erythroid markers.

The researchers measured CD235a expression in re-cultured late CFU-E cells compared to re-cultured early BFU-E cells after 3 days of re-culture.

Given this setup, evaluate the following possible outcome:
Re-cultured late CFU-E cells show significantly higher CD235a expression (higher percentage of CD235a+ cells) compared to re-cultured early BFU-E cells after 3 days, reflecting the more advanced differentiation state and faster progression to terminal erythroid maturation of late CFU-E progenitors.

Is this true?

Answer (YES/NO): YES